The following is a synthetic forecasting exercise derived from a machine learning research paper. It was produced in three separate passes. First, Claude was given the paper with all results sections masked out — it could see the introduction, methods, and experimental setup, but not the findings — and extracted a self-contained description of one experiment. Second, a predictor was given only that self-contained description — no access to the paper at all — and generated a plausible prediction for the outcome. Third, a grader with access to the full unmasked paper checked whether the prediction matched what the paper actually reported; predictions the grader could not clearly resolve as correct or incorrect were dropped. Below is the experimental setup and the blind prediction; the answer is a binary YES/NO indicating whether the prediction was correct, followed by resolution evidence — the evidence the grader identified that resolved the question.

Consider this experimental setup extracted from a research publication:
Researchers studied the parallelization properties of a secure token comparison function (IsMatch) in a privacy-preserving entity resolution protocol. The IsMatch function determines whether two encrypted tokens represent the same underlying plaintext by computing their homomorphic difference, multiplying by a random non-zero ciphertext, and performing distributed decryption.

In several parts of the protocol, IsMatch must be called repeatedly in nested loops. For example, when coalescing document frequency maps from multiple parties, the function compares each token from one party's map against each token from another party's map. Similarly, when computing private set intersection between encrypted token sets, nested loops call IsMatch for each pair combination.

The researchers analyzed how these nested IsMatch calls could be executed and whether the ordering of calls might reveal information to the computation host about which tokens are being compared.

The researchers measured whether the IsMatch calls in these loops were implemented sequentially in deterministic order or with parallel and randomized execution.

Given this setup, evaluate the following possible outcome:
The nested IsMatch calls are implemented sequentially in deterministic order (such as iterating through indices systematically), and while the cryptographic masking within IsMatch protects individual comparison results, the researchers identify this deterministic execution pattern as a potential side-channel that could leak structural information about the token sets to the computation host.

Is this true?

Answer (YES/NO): NO